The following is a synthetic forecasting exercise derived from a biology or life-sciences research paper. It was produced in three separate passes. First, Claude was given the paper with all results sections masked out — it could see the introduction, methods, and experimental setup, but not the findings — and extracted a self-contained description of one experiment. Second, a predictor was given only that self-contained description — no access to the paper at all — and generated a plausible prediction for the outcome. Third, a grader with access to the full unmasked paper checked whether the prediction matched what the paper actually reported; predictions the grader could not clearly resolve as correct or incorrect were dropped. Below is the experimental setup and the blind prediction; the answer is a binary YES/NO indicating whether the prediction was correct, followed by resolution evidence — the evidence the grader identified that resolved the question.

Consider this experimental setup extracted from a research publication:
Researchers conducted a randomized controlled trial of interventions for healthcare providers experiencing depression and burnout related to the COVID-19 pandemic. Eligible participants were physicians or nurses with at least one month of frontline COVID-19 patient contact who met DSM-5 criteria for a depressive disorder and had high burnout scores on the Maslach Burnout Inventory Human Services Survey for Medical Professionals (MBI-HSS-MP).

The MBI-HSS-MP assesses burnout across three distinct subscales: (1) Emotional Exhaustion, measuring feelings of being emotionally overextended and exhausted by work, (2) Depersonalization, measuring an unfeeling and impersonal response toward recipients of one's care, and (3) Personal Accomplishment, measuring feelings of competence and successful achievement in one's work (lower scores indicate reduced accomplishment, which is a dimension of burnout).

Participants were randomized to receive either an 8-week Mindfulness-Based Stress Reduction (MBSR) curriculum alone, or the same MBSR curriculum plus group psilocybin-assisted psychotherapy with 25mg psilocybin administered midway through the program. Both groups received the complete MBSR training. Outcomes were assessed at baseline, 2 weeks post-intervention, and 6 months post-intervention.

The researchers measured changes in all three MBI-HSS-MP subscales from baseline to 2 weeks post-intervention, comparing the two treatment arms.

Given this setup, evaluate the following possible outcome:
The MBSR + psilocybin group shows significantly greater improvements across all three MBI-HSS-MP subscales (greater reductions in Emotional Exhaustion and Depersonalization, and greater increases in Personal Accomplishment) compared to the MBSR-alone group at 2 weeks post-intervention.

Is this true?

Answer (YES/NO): NO